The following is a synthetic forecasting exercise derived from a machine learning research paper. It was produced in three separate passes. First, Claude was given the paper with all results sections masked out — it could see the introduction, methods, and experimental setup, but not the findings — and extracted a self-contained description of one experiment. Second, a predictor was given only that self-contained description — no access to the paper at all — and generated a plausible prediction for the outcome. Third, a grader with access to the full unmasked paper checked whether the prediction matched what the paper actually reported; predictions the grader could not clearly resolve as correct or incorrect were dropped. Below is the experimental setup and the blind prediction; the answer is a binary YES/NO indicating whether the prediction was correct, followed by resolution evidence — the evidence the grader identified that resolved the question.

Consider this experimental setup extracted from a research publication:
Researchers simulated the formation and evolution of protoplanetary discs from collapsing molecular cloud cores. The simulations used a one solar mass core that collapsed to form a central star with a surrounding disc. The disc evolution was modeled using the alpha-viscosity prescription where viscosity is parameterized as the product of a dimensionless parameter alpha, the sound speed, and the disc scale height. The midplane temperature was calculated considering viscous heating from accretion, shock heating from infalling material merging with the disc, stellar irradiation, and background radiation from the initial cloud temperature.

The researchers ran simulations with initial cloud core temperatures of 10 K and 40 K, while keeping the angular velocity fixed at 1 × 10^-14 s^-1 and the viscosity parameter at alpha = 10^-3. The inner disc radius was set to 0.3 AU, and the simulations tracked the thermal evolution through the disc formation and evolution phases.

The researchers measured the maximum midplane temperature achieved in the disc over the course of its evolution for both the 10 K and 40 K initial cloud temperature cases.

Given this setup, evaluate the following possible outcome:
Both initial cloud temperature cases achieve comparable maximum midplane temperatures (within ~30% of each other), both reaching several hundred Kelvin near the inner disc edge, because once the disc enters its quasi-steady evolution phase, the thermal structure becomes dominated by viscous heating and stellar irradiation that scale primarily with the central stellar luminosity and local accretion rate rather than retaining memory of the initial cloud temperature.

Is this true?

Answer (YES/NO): NO